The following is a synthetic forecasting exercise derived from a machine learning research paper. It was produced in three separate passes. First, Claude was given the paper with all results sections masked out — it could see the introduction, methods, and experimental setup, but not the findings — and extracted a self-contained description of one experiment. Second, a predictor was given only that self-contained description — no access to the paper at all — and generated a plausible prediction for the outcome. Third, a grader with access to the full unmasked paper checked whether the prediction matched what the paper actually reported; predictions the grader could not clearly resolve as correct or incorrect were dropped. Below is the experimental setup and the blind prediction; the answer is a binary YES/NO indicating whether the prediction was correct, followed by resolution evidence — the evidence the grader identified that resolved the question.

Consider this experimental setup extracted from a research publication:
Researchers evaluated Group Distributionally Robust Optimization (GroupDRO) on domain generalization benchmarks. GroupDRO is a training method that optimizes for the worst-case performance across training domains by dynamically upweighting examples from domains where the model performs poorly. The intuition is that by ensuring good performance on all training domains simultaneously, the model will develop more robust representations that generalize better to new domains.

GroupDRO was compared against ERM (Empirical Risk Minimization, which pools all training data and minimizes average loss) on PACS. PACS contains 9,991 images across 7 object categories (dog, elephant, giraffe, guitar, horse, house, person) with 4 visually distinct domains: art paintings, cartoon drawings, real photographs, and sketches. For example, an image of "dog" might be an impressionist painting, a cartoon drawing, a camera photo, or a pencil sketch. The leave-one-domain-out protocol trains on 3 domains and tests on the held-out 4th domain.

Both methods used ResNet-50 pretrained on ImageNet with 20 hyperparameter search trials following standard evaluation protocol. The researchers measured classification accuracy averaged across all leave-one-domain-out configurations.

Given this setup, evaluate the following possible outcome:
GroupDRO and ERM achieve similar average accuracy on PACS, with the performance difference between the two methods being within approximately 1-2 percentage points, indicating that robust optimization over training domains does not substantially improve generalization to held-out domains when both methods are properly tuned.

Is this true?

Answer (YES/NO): YES